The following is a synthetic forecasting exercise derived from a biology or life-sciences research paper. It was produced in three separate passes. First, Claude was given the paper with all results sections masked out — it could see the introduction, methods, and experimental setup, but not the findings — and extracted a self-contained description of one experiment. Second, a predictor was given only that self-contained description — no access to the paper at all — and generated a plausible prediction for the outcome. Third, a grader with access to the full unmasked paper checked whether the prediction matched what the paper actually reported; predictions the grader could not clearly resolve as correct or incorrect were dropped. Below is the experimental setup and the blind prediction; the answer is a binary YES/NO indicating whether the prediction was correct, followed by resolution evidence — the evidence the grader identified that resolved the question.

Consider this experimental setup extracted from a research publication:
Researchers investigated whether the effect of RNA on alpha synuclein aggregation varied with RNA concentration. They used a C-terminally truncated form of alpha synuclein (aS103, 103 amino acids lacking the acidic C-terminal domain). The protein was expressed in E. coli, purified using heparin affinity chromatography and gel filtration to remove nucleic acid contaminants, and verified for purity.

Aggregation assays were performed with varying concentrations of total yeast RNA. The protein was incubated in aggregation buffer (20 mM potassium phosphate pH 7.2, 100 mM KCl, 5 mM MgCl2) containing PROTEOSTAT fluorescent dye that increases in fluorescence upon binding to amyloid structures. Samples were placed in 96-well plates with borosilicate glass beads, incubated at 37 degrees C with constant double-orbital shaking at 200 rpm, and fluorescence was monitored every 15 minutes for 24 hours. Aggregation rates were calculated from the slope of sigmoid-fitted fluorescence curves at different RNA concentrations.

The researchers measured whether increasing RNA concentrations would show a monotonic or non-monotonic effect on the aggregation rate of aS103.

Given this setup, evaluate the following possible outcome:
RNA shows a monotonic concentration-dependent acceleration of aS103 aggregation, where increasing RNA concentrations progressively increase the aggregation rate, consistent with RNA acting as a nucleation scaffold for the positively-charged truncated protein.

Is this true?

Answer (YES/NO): NO